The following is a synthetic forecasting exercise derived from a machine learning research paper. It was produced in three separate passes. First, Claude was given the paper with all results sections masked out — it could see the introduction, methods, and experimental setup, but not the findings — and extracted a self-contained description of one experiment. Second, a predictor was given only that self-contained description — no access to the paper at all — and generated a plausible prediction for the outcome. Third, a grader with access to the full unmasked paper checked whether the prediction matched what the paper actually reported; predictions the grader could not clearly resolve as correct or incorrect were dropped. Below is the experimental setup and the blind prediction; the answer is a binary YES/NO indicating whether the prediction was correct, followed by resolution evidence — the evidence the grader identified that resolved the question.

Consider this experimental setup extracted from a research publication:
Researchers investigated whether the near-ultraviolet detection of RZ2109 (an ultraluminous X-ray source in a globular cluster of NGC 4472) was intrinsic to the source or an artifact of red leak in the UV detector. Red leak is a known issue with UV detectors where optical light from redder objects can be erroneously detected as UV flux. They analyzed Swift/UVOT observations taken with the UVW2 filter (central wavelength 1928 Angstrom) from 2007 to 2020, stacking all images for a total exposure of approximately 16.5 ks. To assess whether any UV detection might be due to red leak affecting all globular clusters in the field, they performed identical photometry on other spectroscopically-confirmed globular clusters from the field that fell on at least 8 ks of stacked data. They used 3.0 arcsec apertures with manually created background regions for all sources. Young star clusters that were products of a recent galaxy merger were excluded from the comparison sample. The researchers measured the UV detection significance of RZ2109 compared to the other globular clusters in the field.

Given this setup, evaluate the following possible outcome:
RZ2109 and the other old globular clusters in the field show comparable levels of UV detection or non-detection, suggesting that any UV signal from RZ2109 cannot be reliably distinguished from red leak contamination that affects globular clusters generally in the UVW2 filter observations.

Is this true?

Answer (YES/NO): NO